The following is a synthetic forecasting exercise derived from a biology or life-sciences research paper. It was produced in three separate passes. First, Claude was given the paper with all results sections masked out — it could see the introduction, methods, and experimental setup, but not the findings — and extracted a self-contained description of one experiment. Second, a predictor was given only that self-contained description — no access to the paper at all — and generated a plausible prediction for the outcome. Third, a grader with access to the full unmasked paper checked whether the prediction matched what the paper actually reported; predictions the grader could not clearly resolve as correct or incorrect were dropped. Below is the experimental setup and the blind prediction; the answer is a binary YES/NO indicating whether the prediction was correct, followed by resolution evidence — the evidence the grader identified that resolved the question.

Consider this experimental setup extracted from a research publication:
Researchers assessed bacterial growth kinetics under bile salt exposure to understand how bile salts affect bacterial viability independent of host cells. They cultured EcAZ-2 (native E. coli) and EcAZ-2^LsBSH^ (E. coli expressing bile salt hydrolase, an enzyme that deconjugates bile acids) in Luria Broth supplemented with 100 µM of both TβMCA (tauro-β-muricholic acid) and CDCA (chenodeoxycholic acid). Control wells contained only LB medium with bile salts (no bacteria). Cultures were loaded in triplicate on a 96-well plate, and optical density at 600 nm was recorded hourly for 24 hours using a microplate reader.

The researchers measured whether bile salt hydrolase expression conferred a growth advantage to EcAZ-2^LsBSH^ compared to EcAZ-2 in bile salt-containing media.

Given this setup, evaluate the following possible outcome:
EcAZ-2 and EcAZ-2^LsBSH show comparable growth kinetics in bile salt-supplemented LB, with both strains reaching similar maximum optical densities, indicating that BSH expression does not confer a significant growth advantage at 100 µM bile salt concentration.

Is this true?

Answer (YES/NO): YES